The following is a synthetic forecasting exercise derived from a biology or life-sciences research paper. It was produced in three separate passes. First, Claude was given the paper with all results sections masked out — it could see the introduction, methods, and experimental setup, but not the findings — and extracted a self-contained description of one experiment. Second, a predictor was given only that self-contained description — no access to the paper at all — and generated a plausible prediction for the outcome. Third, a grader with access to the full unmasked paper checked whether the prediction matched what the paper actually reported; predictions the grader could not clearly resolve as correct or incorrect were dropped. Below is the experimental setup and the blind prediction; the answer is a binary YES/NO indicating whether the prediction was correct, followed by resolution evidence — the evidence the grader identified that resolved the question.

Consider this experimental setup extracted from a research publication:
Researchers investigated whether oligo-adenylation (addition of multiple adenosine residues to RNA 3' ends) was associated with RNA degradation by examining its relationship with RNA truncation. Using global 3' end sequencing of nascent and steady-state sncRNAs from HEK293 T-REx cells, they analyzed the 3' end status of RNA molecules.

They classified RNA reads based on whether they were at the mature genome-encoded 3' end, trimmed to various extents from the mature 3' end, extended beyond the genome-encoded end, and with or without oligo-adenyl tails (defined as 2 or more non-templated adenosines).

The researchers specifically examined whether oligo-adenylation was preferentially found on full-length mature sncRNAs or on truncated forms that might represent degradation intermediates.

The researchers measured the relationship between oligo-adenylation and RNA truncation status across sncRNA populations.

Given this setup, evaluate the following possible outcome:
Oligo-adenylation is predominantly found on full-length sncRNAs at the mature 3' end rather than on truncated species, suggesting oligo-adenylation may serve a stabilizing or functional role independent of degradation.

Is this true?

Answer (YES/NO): NO